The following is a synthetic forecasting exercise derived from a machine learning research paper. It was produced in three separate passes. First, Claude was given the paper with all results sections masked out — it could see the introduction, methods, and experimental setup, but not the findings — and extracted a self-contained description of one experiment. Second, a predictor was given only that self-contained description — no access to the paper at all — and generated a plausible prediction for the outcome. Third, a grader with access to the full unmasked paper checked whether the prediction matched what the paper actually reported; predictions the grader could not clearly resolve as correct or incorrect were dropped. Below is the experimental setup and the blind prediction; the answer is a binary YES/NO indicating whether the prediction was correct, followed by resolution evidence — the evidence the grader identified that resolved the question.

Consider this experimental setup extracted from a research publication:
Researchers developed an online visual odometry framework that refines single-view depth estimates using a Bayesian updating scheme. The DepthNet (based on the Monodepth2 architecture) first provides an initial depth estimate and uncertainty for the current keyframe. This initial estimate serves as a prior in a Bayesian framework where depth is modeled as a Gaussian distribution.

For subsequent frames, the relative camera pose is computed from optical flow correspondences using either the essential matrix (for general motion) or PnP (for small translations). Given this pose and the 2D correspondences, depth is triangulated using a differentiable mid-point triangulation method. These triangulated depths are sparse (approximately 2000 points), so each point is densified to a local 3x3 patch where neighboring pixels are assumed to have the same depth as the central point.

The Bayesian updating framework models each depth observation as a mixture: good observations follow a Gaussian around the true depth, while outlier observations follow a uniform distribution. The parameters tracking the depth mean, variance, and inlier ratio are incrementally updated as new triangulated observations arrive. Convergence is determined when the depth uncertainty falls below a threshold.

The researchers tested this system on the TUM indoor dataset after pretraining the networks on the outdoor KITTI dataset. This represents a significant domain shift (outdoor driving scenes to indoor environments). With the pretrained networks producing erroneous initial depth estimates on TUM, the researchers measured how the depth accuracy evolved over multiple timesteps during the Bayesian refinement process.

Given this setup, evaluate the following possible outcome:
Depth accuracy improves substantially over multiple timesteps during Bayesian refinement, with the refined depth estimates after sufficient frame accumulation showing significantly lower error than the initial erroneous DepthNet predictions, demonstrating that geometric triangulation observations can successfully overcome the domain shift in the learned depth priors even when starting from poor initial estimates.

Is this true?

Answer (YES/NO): YES